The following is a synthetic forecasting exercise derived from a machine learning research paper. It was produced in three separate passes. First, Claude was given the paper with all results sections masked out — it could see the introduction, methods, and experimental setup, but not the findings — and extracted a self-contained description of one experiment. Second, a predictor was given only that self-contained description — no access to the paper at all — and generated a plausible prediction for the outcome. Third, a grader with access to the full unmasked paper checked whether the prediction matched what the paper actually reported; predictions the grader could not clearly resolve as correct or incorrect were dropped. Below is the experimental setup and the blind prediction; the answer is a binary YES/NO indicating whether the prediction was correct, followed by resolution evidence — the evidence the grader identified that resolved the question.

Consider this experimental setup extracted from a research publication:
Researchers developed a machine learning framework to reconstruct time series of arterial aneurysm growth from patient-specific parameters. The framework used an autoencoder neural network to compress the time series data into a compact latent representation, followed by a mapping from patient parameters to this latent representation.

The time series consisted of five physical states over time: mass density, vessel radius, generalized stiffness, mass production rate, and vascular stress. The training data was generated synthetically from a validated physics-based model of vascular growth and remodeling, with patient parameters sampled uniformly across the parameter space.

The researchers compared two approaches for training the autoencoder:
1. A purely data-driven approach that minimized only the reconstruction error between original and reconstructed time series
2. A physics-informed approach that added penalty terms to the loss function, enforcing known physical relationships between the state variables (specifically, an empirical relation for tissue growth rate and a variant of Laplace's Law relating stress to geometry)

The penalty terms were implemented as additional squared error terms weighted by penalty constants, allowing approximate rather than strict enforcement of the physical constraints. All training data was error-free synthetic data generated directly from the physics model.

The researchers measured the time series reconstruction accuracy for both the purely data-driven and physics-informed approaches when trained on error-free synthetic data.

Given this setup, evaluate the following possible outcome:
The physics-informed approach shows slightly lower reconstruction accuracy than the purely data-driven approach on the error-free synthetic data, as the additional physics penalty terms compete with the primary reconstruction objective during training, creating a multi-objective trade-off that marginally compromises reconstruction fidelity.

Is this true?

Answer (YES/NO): NO